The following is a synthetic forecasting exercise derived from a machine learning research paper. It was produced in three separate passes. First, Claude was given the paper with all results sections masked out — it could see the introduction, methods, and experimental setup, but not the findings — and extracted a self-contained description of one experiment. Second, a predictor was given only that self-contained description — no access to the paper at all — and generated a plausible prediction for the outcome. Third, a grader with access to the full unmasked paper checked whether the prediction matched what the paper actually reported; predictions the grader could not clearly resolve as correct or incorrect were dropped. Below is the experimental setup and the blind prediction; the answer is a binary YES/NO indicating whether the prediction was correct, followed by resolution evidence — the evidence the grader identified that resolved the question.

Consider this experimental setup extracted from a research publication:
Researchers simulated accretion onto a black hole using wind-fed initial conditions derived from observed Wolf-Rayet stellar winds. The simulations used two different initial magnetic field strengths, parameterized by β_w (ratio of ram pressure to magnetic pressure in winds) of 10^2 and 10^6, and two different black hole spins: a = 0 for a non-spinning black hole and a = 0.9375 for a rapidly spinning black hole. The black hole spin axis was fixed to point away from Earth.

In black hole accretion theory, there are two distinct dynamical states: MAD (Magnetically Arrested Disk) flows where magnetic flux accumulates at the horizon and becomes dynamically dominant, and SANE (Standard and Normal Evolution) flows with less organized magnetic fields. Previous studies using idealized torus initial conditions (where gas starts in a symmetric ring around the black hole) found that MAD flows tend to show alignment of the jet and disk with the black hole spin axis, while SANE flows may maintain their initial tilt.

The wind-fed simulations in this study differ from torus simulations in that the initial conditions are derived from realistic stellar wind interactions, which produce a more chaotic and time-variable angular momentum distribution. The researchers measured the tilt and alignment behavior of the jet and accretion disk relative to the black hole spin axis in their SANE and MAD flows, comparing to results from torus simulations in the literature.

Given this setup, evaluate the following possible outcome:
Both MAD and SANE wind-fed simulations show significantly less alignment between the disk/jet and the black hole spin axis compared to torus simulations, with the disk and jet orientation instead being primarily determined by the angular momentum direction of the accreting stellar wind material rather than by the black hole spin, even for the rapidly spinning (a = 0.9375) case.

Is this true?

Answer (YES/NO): NO